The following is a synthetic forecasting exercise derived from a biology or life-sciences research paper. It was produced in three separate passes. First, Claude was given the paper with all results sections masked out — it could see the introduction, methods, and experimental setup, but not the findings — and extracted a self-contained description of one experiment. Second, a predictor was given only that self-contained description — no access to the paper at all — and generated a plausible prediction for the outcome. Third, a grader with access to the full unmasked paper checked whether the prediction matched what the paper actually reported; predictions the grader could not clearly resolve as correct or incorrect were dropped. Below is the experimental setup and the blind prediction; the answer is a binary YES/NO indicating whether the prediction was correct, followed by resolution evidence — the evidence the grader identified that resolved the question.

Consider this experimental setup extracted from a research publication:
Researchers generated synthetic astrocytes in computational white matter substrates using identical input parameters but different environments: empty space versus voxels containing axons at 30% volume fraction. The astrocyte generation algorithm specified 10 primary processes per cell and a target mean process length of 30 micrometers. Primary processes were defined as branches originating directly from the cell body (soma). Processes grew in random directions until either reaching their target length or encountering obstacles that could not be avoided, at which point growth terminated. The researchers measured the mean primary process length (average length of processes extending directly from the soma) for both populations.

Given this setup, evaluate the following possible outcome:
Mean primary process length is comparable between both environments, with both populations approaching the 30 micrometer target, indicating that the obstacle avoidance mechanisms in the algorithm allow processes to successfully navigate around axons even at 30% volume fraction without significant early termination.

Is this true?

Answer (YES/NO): NO